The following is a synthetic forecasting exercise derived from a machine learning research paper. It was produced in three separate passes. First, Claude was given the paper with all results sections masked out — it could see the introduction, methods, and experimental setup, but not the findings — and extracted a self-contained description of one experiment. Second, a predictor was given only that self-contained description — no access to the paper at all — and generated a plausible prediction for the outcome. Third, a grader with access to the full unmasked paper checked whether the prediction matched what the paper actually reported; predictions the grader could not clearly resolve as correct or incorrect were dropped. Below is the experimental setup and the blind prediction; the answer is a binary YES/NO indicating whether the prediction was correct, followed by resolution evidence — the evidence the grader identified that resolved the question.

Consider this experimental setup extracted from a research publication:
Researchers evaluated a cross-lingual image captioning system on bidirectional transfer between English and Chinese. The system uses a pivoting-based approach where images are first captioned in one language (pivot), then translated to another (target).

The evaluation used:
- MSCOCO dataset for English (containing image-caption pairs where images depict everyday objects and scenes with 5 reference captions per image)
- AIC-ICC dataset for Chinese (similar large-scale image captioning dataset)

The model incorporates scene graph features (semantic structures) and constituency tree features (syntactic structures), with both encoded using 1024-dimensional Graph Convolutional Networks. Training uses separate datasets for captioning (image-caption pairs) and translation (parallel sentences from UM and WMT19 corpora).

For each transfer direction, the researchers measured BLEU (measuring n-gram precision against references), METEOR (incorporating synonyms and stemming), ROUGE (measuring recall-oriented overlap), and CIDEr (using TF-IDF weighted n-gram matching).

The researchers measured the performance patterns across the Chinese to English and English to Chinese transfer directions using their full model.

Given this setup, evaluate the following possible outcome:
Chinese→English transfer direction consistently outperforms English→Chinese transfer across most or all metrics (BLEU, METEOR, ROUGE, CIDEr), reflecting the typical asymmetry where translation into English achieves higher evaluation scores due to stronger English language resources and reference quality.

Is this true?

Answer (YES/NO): NO